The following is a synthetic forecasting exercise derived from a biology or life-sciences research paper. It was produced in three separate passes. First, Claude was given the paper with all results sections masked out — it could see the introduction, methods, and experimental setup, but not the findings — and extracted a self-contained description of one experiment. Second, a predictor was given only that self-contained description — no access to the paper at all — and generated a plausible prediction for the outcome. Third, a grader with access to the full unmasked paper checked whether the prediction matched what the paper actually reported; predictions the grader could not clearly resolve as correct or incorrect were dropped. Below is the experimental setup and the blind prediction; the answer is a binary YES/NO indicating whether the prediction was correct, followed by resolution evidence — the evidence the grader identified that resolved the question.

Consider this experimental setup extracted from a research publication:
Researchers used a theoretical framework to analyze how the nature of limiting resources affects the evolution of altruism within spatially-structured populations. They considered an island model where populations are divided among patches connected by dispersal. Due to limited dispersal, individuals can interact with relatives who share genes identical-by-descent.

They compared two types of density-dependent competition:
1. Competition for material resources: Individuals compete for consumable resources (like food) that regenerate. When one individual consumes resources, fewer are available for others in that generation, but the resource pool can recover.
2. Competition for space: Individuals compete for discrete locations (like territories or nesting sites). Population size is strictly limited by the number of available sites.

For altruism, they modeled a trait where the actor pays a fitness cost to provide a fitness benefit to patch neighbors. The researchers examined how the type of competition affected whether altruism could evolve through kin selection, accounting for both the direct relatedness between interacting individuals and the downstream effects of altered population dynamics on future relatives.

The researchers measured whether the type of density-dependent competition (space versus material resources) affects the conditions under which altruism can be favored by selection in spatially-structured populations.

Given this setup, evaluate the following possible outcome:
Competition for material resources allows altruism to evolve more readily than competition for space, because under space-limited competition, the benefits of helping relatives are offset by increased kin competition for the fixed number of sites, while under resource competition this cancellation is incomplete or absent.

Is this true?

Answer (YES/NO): YES